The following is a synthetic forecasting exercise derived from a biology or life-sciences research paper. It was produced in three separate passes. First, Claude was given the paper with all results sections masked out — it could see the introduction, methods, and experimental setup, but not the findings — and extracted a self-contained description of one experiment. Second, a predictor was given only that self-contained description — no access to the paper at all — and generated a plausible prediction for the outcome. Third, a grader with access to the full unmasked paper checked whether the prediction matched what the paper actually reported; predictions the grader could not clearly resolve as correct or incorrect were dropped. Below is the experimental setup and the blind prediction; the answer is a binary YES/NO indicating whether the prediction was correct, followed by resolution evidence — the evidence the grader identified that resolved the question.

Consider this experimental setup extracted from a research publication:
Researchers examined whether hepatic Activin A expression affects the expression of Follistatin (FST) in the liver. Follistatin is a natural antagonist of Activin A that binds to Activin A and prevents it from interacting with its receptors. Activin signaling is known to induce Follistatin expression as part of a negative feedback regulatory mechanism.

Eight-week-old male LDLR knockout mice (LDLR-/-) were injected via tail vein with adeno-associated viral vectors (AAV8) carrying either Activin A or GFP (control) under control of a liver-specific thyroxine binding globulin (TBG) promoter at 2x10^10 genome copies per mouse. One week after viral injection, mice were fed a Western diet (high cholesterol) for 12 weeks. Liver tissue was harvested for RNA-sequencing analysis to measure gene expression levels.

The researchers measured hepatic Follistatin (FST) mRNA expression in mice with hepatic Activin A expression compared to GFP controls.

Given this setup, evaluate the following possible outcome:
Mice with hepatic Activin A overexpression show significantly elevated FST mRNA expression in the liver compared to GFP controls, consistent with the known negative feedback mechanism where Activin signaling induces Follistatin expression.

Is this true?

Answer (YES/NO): YES